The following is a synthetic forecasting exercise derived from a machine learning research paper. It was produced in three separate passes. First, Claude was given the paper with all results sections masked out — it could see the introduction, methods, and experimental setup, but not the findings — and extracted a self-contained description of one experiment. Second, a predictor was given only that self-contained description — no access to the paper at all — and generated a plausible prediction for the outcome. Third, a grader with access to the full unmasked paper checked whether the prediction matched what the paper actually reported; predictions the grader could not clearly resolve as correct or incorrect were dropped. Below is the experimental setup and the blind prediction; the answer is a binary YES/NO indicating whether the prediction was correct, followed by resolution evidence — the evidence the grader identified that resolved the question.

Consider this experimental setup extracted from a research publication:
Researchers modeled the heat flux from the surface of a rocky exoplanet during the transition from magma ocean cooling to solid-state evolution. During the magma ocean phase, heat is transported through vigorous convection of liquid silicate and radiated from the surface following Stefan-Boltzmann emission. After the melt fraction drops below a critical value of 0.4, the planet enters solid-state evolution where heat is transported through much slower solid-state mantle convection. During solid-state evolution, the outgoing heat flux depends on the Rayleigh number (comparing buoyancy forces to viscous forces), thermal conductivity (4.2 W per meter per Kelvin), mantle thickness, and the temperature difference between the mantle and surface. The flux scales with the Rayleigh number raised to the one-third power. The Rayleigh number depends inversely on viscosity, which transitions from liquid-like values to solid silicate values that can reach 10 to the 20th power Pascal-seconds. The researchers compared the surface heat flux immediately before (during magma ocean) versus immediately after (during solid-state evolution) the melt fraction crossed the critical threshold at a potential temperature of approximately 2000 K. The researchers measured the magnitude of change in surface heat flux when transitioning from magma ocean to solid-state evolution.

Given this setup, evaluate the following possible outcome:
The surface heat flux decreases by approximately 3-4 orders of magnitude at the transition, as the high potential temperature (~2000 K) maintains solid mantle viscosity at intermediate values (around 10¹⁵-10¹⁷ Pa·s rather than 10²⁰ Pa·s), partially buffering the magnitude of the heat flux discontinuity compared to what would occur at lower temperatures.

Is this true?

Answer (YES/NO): YES